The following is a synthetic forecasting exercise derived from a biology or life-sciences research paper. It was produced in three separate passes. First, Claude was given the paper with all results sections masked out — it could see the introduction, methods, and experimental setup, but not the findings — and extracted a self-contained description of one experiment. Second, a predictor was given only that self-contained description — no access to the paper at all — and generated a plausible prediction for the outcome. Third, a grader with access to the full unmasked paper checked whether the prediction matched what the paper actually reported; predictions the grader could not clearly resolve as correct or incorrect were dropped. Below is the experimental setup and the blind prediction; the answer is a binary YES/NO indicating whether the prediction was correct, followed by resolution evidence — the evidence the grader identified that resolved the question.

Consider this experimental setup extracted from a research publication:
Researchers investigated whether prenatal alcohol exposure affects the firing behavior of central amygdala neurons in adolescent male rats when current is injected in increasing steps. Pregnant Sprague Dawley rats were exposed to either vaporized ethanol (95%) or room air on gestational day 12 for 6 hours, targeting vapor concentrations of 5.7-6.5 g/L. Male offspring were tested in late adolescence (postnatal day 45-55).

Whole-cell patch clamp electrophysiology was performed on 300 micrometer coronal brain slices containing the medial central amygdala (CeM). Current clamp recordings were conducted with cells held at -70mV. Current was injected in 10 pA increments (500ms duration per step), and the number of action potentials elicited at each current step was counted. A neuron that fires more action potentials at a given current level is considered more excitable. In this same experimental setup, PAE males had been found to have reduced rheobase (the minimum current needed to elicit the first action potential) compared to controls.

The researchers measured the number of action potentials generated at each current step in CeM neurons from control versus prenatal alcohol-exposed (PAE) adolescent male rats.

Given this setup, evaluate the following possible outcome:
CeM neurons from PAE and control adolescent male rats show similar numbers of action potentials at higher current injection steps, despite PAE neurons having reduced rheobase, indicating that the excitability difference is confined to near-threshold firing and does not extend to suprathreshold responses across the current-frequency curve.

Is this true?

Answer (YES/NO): NO